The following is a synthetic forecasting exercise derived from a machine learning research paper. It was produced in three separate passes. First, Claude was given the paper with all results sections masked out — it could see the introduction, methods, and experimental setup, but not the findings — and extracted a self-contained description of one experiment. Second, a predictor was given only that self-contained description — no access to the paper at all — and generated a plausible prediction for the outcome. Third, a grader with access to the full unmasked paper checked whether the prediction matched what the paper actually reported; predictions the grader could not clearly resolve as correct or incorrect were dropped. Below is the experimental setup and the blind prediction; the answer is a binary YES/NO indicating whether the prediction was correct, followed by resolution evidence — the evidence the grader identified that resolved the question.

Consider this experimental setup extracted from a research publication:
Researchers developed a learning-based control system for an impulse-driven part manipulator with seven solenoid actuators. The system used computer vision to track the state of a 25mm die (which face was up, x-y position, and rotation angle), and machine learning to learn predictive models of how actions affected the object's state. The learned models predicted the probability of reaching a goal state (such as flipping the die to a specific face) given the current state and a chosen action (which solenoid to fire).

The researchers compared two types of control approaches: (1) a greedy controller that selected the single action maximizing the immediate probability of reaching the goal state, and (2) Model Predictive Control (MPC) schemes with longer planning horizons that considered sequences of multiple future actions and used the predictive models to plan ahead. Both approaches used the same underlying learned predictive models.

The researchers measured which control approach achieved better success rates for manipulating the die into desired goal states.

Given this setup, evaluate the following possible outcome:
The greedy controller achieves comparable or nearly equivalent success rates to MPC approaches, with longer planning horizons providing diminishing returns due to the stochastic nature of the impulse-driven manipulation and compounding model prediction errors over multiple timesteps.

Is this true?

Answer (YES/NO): YES